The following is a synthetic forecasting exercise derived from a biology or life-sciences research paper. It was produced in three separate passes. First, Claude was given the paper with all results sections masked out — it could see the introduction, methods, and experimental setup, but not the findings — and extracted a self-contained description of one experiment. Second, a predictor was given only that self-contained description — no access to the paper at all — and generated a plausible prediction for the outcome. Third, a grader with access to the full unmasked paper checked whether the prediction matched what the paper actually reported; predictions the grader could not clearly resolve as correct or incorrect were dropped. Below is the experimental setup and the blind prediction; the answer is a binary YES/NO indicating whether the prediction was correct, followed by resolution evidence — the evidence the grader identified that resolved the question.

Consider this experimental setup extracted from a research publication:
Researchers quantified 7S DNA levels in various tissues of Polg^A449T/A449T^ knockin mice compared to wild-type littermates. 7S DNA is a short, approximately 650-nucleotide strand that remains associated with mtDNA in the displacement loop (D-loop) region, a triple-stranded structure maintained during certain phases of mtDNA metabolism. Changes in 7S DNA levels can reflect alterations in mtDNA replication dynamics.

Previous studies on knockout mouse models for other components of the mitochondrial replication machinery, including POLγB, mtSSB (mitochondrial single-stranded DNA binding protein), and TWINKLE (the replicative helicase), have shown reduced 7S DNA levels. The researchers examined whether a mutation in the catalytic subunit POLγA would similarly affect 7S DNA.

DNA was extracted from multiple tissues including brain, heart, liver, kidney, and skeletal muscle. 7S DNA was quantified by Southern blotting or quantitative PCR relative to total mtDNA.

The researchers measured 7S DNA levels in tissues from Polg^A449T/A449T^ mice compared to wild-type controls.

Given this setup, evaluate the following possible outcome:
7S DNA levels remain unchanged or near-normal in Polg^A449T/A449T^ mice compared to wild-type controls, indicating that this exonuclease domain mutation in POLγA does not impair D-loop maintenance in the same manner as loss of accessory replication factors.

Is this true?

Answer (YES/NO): NO